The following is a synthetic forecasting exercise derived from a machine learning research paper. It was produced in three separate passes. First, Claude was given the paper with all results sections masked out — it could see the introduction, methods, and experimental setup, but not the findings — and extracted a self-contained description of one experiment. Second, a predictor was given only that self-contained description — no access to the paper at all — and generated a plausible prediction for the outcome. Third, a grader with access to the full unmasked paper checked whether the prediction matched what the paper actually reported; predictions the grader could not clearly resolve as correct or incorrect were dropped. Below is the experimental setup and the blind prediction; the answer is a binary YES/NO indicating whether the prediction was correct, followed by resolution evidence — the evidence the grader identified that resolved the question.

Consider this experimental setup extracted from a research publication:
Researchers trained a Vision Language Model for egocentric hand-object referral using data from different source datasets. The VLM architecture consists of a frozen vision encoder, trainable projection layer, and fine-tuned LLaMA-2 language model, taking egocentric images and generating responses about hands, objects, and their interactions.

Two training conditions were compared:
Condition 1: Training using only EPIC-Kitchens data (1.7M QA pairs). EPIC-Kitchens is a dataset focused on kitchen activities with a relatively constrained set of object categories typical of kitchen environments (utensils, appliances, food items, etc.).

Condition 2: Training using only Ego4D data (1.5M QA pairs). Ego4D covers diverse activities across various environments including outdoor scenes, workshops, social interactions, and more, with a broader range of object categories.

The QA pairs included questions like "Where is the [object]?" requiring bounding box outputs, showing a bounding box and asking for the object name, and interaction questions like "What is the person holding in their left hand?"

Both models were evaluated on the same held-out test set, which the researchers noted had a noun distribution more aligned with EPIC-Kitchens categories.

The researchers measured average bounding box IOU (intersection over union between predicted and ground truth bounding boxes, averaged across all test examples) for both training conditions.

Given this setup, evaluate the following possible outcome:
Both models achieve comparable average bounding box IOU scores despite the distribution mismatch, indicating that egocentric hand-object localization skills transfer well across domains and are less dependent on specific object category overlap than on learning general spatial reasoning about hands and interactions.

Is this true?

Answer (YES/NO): NO